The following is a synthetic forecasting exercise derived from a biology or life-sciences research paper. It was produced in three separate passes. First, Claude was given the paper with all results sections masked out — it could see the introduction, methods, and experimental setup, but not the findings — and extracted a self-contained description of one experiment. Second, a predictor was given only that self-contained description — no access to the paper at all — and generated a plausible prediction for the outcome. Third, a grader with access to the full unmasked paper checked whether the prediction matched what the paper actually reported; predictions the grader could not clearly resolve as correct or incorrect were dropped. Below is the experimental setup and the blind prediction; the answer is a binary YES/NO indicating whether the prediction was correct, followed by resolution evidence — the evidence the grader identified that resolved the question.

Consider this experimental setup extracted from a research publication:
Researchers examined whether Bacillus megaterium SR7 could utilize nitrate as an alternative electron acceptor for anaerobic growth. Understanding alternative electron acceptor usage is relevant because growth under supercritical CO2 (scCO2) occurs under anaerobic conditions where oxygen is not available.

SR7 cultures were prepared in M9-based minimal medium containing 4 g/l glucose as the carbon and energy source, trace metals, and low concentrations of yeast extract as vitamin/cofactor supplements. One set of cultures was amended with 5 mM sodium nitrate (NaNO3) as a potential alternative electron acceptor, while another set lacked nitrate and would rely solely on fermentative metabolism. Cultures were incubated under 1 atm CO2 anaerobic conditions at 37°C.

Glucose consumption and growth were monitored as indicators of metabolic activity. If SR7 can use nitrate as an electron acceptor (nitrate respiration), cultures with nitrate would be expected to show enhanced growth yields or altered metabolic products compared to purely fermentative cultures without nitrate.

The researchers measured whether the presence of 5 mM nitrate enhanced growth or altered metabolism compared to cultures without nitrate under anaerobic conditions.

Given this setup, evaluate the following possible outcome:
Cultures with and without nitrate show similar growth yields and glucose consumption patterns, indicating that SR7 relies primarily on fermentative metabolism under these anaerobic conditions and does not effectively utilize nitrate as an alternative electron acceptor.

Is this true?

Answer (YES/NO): YES